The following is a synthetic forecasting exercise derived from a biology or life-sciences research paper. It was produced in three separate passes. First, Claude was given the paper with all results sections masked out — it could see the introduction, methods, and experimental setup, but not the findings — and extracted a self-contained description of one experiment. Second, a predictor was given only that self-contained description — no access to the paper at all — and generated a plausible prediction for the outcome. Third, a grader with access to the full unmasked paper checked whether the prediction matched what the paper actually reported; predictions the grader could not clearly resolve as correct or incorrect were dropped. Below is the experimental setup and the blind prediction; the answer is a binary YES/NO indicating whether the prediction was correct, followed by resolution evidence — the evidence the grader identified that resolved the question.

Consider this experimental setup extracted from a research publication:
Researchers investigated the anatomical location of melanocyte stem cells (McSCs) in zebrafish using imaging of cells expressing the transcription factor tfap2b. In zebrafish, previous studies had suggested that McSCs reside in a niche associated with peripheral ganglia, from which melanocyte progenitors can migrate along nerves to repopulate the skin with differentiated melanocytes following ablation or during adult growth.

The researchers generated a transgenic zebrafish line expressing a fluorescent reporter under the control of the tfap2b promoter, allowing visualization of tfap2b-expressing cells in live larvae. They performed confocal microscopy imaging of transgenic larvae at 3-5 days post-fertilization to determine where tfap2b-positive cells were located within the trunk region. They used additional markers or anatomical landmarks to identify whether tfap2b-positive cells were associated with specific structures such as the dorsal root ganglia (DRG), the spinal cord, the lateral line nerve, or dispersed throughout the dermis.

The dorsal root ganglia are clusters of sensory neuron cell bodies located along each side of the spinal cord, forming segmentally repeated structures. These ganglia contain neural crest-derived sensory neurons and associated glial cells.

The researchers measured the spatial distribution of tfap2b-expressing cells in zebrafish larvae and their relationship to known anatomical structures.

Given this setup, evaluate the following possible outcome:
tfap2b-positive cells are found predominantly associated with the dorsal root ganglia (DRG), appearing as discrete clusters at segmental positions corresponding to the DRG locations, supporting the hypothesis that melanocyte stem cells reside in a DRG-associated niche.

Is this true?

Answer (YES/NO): YES